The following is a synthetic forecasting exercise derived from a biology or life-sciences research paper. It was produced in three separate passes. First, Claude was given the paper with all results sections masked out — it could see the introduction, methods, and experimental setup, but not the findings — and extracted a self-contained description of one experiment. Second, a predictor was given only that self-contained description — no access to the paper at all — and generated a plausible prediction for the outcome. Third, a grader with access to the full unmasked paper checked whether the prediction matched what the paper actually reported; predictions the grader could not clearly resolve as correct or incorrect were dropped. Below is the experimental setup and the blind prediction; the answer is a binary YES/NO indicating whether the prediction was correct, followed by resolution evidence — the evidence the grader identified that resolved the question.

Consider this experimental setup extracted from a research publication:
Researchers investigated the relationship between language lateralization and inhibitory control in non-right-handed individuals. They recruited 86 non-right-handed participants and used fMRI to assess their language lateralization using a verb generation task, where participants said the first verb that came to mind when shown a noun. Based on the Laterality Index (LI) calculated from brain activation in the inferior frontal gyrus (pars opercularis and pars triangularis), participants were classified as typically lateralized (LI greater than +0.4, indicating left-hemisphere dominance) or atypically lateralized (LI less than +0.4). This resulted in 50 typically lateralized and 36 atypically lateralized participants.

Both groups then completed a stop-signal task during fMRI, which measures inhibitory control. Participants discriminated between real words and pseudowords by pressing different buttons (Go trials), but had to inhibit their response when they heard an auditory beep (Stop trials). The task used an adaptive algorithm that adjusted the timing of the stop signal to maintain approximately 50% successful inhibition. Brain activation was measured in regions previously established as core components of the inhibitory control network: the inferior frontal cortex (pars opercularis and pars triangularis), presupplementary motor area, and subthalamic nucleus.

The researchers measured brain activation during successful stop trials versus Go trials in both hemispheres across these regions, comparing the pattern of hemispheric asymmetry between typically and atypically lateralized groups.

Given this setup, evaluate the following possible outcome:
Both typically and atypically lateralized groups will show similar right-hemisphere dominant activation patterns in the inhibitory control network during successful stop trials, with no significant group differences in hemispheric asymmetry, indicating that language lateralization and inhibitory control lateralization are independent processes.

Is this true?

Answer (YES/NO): NO